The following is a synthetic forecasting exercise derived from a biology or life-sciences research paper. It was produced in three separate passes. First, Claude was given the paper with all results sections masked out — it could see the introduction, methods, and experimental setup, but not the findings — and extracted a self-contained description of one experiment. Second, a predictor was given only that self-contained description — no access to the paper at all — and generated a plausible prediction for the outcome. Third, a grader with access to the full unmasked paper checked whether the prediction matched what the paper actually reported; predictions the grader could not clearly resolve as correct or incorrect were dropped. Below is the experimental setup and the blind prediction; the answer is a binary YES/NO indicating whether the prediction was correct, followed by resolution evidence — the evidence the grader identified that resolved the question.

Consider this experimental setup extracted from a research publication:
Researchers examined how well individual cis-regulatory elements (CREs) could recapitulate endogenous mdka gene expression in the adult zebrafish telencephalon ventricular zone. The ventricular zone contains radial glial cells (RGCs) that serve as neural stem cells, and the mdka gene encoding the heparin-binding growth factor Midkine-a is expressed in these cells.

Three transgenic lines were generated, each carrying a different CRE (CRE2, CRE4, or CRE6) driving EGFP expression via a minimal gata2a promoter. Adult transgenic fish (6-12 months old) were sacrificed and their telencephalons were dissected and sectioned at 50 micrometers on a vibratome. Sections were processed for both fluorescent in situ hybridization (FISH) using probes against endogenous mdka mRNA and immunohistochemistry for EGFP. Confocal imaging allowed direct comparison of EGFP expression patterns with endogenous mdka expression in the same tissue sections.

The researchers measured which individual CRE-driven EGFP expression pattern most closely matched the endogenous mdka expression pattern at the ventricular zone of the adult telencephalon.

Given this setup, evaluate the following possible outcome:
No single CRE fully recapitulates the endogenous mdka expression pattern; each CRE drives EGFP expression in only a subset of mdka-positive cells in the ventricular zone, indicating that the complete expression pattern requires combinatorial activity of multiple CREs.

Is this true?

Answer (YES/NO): YES